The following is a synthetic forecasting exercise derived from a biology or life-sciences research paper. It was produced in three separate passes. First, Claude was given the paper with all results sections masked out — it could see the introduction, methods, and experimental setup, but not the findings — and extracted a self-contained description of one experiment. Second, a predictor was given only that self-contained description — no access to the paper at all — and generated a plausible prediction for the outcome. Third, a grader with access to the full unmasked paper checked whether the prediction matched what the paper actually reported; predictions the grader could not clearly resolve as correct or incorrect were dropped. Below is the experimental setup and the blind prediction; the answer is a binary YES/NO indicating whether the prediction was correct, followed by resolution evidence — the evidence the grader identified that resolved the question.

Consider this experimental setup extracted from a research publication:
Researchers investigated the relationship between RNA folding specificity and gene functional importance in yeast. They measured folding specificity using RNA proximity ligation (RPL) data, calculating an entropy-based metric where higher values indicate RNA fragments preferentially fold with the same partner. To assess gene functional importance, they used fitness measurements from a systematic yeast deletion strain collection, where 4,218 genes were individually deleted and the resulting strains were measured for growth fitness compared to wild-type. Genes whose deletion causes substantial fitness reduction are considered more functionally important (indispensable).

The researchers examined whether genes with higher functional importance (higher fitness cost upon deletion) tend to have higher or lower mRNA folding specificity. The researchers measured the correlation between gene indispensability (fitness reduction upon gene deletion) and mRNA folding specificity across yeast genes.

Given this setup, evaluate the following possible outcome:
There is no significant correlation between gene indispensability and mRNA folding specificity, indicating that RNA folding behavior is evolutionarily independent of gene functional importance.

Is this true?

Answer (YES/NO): NO